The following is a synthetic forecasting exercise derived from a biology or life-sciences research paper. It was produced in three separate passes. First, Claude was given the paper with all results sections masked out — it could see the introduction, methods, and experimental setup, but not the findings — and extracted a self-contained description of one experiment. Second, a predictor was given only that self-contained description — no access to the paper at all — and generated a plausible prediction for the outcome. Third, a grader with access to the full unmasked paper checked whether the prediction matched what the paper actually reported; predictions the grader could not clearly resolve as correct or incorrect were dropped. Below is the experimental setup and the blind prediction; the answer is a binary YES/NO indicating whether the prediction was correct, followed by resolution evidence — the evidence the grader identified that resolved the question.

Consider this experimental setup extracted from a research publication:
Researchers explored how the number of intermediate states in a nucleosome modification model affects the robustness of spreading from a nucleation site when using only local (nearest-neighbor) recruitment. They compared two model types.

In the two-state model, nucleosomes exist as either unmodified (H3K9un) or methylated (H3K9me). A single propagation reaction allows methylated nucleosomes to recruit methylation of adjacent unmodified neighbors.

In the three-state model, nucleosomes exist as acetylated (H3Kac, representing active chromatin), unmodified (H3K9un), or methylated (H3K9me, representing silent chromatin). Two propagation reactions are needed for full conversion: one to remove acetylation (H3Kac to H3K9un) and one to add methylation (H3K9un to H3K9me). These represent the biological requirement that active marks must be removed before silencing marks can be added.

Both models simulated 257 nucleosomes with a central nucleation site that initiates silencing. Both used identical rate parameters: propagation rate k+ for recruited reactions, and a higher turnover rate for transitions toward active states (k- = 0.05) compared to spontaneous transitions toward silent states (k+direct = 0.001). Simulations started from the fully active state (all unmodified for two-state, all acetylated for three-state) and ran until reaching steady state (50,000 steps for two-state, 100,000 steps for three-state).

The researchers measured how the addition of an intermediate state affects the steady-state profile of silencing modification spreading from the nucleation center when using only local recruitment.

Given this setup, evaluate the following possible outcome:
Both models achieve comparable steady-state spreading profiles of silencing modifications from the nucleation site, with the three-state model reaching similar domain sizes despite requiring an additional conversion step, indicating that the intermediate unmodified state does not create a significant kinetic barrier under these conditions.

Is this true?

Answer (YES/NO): NO